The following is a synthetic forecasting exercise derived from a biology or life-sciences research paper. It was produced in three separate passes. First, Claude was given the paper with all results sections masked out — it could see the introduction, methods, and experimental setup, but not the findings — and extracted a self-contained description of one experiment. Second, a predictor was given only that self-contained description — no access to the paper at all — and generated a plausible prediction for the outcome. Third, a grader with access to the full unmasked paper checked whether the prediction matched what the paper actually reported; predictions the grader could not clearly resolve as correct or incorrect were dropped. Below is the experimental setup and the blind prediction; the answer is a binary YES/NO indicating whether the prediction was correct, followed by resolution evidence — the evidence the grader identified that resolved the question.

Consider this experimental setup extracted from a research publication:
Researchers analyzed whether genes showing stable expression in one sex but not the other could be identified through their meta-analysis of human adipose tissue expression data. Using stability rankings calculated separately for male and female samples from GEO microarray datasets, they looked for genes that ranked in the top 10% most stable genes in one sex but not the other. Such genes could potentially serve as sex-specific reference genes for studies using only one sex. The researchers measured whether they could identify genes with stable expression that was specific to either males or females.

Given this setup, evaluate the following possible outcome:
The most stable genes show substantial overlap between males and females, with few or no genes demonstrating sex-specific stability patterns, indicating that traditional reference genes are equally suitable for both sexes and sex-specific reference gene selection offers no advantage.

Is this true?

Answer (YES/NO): NO